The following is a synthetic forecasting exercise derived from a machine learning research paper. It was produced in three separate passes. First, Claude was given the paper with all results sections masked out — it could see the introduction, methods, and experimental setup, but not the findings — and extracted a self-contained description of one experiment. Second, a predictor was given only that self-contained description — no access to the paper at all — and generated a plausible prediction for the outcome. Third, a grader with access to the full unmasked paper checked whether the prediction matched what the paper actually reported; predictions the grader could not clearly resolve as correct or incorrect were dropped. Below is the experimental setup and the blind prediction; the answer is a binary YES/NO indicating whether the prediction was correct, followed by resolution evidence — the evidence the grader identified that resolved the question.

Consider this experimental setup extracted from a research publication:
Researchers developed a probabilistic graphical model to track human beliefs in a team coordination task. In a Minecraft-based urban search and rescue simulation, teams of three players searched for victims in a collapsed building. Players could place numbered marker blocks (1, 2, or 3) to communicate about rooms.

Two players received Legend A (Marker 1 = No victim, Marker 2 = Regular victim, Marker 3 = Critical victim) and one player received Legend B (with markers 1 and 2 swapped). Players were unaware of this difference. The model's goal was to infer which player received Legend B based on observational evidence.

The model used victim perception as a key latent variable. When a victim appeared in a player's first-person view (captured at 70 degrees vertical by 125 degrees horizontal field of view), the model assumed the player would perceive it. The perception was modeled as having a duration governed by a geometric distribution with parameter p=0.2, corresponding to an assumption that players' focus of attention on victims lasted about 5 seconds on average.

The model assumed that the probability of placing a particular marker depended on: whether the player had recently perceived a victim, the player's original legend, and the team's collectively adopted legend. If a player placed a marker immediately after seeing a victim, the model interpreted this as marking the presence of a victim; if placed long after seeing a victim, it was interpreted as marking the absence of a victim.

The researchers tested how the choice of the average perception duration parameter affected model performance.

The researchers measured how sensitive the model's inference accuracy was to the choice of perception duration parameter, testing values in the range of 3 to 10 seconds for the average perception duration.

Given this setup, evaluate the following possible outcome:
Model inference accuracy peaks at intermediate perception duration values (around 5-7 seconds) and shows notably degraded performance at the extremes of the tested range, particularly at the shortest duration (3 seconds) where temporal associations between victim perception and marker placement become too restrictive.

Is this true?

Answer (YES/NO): NO